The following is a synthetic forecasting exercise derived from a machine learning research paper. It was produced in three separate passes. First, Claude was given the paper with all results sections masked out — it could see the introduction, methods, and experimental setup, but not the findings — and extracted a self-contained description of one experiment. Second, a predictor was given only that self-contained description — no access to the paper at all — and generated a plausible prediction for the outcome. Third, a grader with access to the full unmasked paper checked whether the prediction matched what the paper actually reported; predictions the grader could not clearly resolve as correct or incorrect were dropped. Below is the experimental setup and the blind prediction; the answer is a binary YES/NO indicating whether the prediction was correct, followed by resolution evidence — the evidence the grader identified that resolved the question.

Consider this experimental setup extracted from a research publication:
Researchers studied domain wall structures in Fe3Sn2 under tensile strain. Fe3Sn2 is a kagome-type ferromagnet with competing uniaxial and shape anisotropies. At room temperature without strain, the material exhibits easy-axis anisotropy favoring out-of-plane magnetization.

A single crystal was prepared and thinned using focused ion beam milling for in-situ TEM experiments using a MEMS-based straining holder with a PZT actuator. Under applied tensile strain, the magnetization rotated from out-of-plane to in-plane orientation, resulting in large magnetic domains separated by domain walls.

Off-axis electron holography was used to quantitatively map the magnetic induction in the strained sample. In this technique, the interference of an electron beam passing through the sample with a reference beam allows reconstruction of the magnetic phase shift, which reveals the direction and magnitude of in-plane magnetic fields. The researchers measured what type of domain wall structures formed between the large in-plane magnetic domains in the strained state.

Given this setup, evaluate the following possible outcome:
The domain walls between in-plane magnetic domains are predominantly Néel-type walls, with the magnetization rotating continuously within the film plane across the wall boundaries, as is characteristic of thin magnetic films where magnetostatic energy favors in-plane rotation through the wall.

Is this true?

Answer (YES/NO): NO